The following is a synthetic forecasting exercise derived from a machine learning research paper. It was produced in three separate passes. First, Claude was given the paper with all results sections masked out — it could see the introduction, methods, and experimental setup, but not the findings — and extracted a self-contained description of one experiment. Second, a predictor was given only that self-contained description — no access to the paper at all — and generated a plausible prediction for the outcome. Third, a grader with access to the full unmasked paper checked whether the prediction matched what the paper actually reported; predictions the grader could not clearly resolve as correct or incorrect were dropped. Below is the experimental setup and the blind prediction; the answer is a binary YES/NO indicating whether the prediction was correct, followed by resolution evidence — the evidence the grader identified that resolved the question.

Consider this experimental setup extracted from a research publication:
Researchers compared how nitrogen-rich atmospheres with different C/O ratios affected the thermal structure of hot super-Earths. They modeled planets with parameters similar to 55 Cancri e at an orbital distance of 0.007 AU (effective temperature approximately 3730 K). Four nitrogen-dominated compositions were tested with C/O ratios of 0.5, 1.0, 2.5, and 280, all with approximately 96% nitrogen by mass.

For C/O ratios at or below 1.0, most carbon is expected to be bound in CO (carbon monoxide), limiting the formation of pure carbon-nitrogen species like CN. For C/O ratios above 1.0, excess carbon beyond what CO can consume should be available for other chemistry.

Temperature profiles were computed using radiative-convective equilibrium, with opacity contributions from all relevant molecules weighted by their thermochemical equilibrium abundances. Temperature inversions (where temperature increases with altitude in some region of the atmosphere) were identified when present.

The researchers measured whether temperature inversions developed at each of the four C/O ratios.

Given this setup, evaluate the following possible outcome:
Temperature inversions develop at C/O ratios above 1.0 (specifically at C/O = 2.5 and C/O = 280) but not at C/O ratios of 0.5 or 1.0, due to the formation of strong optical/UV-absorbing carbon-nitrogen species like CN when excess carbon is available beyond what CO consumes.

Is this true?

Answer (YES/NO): NO